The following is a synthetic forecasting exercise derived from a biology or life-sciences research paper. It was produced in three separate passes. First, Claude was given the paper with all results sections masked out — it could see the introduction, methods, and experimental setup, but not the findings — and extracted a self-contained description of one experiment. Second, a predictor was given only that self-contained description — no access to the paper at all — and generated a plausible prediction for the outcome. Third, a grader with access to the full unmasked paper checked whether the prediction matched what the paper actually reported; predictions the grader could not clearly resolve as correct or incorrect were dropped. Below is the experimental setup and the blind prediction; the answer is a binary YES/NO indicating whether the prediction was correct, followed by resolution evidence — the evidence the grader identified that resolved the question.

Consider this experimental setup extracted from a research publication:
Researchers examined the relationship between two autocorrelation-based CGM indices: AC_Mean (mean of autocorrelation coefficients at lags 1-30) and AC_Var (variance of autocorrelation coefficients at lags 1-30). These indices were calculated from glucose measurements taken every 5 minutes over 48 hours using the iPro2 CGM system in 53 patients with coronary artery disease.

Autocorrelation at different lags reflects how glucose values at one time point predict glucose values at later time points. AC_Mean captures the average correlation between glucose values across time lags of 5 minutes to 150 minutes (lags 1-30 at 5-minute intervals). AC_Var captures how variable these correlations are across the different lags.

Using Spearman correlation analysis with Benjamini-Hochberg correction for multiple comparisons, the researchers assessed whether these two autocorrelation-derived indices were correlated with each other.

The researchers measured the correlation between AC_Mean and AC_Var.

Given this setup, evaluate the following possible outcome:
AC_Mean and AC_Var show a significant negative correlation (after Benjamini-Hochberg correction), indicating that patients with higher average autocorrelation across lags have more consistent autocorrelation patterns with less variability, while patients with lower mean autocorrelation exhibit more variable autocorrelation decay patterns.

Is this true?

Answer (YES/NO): NO